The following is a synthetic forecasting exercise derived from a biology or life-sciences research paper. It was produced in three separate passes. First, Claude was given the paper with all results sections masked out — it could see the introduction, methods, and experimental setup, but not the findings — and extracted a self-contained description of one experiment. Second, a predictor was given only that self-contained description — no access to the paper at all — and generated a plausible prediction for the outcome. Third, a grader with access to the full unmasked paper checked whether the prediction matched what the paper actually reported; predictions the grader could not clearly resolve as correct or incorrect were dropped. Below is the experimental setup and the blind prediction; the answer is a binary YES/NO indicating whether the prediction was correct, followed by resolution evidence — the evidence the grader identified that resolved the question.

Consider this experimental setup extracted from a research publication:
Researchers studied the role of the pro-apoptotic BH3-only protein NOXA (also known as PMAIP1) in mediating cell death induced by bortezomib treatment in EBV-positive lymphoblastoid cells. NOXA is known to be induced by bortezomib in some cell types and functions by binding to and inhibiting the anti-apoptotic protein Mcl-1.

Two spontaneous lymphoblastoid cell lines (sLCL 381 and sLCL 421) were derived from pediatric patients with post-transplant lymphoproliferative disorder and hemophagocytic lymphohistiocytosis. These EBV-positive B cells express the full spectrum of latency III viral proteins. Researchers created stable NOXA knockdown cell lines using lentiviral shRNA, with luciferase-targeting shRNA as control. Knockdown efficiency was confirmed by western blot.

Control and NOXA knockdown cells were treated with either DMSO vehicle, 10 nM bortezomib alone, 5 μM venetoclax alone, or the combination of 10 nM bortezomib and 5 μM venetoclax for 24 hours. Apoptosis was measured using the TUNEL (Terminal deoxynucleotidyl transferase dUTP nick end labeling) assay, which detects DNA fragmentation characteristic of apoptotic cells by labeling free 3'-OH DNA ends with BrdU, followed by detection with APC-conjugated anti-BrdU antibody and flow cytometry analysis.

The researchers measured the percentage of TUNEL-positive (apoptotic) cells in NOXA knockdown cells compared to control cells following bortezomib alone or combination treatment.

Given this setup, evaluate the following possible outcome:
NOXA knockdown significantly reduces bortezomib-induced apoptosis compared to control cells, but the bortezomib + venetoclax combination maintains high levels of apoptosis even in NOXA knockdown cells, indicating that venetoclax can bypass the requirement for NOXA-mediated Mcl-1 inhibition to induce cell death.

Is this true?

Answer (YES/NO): NO